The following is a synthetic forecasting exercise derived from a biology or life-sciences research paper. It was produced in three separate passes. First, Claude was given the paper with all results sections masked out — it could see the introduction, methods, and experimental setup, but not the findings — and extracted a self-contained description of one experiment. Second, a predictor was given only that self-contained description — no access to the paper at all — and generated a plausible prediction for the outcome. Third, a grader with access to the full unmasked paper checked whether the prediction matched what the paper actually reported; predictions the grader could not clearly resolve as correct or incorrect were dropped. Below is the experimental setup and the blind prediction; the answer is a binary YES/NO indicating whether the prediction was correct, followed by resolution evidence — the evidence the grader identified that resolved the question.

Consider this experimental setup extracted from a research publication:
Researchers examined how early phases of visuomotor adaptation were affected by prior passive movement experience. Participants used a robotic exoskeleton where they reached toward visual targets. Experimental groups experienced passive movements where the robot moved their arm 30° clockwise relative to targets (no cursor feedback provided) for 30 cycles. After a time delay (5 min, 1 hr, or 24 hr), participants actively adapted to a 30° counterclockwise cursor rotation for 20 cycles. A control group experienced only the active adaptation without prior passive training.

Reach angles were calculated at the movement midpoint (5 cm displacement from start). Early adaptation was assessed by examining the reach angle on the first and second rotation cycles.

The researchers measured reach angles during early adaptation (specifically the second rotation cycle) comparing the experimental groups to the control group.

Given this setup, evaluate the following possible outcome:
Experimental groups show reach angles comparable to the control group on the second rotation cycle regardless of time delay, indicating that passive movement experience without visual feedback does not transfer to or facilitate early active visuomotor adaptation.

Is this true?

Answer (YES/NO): NO